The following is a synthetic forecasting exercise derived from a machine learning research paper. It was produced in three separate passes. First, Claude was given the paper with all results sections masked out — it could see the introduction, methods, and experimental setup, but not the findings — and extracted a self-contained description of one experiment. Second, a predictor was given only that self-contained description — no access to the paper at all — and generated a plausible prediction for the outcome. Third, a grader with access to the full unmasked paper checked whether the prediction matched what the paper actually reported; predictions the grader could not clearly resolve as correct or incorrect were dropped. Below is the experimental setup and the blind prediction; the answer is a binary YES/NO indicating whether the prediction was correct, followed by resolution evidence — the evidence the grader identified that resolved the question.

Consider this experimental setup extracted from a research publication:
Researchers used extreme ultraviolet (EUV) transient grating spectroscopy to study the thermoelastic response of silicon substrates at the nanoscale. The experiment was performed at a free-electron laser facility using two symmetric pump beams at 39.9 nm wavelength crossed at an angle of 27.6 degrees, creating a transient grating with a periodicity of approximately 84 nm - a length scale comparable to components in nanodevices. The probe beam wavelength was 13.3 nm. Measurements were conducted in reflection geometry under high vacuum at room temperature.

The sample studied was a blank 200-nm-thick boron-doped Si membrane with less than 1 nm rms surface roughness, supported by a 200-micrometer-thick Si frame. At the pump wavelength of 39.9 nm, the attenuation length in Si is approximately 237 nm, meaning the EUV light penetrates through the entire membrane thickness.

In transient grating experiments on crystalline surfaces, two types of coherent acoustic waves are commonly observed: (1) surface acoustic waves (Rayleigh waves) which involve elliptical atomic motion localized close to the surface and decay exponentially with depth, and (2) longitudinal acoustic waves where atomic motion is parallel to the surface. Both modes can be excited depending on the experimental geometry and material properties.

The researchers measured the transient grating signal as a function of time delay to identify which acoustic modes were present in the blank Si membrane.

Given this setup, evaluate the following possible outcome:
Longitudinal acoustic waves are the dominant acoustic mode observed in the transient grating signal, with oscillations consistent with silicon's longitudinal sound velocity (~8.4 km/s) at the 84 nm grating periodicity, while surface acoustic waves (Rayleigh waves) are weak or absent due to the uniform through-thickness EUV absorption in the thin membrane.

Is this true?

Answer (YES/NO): NO